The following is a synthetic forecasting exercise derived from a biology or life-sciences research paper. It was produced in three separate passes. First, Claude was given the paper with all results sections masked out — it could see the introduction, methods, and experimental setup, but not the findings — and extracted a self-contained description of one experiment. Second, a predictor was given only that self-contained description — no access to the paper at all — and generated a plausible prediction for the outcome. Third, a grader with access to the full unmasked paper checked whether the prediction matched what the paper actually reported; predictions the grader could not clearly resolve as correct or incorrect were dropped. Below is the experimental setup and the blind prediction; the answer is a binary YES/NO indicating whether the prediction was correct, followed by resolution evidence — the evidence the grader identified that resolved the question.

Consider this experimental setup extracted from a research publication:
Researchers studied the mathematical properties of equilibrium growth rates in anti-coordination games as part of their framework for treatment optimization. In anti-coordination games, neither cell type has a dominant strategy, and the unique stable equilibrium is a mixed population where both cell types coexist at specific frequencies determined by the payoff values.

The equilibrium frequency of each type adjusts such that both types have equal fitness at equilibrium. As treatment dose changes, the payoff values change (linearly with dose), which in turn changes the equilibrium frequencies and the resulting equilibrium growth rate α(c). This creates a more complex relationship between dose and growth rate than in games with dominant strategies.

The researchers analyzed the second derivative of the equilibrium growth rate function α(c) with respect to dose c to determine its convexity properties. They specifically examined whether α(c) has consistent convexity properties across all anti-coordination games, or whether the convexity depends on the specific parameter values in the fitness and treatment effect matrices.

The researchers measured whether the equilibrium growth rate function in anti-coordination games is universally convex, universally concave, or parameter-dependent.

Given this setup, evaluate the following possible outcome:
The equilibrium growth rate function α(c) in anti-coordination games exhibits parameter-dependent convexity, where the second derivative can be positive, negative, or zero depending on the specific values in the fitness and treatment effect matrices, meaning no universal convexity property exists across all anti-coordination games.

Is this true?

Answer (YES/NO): YES